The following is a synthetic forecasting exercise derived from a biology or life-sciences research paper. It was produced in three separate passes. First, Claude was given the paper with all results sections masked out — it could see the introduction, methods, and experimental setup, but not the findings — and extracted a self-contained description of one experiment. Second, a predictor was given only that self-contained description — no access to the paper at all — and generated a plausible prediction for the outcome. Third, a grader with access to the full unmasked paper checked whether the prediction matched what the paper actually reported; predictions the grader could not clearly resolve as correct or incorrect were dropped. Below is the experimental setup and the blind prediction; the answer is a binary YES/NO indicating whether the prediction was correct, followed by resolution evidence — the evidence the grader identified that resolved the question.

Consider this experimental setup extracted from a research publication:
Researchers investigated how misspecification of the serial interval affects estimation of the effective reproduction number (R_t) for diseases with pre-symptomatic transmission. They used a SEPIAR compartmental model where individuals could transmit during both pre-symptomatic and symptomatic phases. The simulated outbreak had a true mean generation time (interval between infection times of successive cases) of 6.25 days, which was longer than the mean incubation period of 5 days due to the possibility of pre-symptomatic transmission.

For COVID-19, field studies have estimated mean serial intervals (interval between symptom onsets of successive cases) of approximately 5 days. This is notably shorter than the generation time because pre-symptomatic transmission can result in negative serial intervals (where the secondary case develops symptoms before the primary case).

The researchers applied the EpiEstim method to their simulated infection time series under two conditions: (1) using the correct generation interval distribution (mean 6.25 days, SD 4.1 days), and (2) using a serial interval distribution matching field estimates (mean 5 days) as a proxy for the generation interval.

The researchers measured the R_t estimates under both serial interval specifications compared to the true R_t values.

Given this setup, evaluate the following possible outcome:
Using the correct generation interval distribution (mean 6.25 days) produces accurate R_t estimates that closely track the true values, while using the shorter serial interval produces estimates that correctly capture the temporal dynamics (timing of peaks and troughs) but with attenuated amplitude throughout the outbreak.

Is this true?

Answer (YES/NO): NO